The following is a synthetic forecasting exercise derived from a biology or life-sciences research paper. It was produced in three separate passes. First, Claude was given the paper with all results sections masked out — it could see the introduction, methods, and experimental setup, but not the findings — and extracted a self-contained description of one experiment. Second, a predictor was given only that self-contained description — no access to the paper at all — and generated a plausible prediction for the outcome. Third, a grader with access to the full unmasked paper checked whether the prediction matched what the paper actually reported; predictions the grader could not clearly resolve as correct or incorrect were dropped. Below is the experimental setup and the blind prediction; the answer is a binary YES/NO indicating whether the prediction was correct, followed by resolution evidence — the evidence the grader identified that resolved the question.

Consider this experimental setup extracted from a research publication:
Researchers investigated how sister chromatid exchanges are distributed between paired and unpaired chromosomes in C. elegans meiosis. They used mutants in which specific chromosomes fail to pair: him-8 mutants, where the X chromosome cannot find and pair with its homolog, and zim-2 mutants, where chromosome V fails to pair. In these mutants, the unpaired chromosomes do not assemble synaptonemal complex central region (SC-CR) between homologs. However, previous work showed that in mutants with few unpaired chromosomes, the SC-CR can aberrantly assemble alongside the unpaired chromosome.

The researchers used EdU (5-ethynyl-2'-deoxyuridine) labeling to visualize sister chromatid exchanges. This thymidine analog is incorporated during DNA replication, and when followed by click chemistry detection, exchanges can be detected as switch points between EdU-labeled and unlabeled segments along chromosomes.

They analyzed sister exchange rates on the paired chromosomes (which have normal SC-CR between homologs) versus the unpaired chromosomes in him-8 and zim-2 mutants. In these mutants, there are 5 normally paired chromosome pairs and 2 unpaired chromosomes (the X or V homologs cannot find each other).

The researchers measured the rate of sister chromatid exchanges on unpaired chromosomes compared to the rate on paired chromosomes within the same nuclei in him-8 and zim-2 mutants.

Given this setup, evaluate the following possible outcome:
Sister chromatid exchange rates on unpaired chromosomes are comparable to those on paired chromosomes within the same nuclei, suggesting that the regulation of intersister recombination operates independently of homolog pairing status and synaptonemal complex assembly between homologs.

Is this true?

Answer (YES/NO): NO